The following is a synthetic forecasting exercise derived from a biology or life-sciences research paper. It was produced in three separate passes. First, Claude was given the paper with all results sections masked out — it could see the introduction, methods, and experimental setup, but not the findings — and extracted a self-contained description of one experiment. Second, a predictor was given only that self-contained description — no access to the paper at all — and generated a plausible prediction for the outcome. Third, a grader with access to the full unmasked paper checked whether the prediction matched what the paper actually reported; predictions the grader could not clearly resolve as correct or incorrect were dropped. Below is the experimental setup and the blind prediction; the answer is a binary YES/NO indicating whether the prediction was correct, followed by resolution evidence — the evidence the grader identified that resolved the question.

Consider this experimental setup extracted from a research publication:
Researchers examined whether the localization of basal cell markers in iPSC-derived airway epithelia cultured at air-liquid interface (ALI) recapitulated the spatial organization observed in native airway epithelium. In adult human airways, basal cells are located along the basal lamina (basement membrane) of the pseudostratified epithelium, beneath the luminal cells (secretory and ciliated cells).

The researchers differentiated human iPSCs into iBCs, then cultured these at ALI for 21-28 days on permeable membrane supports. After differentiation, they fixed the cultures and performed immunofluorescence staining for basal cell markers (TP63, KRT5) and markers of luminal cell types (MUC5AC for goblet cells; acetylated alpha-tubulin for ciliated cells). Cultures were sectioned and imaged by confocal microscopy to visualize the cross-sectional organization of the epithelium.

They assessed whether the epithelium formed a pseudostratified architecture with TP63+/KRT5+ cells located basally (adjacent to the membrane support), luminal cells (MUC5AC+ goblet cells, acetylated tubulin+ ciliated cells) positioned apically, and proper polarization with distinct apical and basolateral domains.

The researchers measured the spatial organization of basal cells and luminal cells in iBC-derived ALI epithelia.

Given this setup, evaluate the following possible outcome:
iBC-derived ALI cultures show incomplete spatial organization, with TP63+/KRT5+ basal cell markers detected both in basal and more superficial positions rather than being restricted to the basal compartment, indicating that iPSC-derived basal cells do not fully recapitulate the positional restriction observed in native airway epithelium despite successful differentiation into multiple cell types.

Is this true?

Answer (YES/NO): NO